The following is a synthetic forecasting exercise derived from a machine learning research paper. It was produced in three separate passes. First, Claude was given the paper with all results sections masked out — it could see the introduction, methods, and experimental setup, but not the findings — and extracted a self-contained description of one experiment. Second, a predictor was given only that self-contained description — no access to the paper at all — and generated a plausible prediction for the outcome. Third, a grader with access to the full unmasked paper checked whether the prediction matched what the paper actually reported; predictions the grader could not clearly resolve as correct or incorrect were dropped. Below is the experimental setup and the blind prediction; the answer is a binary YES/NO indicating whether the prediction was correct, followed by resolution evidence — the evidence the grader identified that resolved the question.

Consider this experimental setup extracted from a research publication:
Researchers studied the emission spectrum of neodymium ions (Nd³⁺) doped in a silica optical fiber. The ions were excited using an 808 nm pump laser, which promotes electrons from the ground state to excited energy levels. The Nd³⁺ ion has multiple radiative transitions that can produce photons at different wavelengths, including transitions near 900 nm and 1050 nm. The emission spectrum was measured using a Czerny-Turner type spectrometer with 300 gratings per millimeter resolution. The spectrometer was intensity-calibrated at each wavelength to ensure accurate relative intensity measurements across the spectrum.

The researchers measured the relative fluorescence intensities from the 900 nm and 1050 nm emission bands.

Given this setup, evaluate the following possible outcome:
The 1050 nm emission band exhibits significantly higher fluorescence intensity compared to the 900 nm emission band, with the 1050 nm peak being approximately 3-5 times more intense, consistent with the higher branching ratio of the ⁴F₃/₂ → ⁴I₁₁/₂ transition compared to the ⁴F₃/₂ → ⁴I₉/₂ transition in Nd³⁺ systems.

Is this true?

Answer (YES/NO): NO